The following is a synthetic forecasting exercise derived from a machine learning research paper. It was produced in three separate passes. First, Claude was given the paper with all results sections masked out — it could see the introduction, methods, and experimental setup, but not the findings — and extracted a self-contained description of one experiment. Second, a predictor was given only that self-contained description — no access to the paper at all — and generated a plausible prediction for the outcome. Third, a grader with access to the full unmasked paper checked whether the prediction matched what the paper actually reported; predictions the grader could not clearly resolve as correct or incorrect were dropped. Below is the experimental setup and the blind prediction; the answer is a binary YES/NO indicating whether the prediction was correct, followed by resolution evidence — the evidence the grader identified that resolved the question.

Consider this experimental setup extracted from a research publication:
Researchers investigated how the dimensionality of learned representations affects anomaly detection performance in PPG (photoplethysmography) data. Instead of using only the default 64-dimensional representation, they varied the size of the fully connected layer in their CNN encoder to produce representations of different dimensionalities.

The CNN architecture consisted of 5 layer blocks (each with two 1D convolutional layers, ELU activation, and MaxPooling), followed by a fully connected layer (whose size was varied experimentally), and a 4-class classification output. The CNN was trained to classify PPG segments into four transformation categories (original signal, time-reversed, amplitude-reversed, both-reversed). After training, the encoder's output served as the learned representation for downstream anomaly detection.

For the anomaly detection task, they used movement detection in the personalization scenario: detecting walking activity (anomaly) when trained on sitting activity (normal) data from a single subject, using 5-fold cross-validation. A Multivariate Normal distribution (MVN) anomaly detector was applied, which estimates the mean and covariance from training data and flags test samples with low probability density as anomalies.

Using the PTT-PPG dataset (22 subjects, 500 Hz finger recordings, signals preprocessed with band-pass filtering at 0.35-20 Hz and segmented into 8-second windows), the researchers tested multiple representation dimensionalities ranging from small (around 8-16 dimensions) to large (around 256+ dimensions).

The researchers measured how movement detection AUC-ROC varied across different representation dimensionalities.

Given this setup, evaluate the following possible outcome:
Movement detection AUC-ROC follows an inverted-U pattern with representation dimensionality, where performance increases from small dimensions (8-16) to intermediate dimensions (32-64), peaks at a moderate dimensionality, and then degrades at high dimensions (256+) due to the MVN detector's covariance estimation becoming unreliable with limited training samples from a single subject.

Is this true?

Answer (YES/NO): NO